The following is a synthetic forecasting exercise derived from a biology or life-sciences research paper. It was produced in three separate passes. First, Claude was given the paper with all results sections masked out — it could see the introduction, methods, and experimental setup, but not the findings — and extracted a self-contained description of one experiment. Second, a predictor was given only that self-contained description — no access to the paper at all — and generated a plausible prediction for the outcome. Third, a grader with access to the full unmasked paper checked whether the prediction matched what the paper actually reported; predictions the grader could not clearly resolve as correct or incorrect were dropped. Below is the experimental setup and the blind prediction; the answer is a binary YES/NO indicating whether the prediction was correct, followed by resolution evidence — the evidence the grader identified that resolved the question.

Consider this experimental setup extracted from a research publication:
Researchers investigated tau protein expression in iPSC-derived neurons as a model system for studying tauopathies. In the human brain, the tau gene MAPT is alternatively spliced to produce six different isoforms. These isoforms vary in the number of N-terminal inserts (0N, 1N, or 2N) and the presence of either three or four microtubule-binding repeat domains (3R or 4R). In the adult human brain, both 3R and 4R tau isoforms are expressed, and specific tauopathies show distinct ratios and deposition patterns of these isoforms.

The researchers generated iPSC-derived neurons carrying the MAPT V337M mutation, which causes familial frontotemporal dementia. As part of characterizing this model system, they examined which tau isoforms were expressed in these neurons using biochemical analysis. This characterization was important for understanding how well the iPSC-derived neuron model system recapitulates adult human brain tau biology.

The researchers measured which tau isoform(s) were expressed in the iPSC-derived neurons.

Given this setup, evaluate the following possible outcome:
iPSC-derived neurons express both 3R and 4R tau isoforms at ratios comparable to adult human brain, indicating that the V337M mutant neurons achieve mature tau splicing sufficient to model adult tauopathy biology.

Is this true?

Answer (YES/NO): NO